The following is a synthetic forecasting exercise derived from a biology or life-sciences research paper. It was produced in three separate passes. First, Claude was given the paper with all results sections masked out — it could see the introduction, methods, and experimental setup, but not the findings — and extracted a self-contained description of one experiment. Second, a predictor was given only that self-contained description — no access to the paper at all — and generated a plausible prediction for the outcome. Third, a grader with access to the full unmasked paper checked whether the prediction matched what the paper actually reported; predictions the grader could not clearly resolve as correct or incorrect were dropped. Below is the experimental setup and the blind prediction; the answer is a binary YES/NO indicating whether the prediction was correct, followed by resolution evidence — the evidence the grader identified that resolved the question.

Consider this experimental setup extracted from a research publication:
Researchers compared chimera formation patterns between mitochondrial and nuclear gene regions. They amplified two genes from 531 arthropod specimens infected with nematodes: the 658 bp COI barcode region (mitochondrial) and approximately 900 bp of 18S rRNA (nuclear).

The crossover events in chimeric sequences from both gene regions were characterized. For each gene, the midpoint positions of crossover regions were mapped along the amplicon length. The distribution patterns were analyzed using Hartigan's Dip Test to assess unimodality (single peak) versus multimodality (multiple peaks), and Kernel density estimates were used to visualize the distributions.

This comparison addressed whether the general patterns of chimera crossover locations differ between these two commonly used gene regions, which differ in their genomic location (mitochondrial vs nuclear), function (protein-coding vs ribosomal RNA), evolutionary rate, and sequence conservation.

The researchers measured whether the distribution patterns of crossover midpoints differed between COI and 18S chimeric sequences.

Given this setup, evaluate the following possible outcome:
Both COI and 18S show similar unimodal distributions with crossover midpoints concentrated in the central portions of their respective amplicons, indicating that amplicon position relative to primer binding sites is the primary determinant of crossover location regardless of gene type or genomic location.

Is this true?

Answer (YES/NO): NO